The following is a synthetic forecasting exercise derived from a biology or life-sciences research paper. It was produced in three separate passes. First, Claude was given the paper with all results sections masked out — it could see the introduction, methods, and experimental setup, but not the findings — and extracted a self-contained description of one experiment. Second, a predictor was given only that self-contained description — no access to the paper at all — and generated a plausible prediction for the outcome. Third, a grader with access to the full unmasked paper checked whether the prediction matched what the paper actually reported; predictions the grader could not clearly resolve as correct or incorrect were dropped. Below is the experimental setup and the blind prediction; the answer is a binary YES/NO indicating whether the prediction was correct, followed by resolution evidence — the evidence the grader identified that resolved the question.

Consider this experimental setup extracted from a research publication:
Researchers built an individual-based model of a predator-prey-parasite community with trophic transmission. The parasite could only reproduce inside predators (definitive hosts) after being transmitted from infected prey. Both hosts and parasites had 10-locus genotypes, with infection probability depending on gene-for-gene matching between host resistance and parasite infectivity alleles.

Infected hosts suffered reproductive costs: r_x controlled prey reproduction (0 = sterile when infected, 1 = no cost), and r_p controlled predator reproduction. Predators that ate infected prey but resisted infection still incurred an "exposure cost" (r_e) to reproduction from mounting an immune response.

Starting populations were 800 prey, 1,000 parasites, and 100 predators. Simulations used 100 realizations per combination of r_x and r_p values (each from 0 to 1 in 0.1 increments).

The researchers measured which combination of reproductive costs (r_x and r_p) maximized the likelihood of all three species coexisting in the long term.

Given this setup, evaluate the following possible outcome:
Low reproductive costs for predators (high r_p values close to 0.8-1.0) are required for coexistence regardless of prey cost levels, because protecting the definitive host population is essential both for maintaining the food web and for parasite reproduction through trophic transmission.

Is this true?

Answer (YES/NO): NO